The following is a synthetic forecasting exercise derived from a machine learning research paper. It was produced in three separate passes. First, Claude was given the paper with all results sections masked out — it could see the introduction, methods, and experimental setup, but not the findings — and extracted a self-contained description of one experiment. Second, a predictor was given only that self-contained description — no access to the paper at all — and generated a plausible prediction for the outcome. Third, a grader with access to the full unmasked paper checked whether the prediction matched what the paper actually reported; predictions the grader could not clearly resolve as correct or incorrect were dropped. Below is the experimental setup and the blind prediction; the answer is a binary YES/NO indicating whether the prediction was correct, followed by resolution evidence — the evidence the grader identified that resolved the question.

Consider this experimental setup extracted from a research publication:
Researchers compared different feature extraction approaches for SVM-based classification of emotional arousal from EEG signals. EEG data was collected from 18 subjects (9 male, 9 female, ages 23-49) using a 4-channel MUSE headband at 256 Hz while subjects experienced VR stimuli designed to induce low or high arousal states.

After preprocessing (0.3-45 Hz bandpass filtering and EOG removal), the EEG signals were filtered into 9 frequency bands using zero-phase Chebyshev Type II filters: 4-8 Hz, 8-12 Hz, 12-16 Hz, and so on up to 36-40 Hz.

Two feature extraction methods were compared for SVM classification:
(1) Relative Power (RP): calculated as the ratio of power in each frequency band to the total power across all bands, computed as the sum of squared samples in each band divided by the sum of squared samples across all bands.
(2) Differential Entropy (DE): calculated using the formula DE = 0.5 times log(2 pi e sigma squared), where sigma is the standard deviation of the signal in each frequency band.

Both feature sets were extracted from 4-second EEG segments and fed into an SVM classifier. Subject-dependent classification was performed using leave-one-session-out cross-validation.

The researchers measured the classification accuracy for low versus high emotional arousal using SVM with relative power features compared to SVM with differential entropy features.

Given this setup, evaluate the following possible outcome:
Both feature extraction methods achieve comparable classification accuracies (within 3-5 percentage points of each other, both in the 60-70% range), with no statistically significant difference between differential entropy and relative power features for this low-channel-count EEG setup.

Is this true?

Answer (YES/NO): NO